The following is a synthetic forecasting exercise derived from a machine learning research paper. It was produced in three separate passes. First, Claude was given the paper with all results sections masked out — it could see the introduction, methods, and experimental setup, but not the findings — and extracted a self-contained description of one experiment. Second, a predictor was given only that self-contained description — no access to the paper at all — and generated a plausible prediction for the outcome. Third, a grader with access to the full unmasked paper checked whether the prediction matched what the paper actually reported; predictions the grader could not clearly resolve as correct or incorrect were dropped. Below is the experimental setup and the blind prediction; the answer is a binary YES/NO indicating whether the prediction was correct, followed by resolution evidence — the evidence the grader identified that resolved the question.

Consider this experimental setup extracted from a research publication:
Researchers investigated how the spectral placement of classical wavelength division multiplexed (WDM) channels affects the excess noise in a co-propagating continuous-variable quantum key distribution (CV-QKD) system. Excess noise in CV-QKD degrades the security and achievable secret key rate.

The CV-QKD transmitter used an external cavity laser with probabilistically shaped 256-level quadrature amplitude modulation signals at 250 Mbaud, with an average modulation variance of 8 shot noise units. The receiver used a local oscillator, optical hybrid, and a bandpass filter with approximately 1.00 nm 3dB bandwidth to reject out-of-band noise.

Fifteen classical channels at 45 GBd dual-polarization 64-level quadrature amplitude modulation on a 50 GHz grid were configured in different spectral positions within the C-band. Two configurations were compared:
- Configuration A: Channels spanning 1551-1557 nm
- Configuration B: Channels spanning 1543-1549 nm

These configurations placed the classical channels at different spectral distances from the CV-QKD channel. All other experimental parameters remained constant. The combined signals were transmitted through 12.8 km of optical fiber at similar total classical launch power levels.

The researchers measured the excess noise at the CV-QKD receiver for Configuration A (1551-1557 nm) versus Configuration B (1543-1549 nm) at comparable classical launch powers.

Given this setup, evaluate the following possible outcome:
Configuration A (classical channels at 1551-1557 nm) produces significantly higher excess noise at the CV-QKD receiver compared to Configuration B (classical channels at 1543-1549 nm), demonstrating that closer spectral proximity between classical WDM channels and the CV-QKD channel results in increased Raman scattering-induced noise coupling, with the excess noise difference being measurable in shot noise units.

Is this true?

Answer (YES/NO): NO